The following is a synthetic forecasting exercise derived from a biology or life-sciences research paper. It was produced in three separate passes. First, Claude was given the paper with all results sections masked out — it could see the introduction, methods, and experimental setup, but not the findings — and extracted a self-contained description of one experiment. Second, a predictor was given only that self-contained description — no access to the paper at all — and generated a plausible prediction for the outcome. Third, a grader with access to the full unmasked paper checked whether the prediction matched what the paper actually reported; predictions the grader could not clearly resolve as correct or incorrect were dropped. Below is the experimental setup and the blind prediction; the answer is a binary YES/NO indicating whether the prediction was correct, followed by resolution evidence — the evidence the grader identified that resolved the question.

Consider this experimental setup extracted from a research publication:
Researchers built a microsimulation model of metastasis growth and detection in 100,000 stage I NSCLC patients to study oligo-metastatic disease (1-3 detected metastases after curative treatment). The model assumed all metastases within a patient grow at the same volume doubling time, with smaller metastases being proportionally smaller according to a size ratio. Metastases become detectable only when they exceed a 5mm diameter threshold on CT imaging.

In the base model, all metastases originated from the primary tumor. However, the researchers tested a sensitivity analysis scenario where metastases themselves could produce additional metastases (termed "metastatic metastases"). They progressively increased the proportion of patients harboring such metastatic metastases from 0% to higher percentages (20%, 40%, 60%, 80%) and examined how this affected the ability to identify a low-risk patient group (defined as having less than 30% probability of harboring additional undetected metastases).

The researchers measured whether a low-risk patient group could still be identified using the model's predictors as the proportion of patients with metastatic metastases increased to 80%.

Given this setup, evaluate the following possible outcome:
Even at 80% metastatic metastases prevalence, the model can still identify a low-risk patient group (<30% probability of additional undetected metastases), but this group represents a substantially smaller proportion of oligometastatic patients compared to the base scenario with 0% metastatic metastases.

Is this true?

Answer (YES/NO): NO